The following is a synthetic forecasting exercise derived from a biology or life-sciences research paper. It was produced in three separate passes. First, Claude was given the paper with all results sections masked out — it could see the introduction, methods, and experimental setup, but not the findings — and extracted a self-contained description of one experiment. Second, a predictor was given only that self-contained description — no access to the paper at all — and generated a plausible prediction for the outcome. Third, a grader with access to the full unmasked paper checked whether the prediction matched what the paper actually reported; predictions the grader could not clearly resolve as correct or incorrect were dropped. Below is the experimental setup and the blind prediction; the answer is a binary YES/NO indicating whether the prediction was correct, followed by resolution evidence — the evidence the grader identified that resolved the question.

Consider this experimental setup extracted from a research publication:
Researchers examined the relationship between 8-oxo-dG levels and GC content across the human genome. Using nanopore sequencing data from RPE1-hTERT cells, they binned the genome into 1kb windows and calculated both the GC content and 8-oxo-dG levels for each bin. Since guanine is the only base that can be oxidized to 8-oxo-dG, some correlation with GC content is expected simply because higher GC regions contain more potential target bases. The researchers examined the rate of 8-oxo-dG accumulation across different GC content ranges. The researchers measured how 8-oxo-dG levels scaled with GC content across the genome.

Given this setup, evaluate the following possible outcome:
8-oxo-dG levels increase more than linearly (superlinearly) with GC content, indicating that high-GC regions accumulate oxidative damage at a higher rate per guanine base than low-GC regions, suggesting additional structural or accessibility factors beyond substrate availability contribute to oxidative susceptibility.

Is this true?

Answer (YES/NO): NO